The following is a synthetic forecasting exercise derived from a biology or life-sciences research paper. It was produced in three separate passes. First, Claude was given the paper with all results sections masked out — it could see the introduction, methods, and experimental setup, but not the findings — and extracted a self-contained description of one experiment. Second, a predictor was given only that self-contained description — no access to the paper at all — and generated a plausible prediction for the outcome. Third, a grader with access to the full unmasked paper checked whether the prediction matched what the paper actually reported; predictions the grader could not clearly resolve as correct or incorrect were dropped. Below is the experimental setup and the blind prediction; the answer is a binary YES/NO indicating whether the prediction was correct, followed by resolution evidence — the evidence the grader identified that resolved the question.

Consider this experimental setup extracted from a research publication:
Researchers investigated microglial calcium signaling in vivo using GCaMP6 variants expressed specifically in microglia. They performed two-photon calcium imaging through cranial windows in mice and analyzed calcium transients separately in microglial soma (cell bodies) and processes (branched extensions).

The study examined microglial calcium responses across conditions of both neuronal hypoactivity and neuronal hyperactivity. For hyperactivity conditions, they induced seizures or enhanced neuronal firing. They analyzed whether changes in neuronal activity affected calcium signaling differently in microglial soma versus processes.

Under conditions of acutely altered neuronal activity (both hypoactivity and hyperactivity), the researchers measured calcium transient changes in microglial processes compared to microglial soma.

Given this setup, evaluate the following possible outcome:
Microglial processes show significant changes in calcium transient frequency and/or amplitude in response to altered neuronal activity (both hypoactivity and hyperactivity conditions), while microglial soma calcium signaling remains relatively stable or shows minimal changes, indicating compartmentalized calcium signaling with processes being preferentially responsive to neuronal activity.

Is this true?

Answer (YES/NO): YES